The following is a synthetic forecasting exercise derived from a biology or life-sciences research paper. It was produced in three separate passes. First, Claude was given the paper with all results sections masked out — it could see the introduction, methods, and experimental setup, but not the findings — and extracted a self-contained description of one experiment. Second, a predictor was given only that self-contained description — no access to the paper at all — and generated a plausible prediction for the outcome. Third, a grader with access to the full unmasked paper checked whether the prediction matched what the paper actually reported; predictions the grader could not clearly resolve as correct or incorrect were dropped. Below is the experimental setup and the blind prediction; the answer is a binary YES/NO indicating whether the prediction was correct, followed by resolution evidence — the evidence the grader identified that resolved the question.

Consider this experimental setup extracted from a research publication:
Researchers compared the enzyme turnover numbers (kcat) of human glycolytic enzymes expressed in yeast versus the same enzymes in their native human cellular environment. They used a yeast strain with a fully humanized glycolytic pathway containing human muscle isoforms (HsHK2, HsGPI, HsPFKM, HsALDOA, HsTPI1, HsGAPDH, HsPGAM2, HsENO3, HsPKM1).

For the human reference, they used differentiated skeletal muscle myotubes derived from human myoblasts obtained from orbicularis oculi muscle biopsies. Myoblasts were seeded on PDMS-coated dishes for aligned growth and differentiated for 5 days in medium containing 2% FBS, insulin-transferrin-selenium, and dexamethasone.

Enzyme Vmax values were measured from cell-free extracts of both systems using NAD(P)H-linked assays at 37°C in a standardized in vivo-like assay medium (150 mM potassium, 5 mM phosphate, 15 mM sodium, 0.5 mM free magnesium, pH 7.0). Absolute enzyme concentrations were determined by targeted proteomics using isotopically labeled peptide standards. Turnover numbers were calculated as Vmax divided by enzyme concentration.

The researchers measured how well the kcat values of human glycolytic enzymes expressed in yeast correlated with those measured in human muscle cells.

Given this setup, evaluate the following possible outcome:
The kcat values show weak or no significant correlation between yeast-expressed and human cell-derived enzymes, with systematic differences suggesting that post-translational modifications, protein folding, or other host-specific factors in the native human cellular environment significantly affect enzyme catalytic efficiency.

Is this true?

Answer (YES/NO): NO